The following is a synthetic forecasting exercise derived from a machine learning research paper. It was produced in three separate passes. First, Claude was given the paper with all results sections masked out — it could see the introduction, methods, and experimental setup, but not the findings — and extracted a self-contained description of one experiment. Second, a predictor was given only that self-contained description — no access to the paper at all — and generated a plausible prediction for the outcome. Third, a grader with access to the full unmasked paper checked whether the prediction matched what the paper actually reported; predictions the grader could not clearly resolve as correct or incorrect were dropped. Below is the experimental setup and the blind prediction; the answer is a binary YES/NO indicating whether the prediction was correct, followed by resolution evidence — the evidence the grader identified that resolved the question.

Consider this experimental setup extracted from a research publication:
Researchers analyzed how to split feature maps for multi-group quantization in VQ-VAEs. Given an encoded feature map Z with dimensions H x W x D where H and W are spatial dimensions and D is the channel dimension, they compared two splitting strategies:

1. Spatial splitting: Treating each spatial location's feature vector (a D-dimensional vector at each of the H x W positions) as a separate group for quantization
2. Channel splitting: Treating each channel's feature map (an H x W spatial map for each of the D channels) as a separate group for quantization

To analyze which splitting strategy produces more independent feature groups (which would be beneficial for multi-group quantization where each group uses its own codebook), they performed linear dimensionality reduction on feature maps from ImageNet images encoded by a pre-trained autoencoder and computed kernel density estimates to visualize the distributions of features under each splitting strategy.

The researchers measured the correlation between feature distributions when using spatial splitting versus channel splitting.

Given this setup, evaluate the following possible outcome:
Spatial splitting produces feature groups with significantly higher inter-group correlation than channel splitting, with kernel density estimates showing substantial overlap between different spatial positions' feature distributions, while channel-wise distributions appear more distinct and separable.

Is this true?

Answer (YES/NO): YES